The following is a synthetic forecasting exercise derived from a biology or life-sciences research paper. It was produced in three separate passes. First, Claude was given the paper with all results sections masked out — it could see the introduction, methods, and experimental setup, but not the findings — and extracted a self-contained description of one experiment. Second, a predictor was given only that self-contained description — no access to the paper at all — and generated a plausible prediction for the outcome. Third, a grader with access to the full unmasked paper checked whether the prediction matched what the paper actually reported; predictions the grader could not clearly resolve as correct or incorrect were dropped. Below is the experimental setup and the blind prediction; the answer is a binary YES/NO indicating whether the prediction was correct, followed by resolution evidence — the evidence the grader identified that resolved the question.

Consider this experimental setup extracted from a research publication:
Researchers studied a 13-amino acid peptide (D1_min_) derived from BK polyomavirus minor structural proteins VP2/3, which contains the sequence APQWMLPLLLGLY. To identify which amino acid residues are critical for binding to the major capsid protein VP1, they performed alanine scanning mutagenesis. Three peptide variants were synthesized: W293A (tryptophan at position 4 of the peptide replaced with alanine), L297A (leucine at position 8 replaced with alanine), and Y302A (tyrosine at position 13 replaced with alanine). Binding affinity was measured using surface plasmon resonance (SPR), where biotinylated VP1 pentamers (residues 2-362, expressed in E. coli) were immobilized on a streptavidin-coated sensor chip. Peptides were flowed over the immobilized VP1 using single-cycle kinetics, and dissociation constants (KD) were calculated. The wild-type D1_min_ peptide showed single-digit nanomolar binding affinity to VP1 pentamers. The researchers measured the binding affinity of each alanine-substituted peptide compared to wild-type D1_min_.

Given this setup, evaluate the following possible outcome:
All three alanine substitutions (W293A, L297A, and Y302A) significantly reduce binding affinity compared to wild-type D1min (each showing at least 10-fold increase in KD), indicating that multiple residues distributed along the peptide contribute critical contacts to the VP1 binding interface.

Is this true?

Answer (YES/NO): YES